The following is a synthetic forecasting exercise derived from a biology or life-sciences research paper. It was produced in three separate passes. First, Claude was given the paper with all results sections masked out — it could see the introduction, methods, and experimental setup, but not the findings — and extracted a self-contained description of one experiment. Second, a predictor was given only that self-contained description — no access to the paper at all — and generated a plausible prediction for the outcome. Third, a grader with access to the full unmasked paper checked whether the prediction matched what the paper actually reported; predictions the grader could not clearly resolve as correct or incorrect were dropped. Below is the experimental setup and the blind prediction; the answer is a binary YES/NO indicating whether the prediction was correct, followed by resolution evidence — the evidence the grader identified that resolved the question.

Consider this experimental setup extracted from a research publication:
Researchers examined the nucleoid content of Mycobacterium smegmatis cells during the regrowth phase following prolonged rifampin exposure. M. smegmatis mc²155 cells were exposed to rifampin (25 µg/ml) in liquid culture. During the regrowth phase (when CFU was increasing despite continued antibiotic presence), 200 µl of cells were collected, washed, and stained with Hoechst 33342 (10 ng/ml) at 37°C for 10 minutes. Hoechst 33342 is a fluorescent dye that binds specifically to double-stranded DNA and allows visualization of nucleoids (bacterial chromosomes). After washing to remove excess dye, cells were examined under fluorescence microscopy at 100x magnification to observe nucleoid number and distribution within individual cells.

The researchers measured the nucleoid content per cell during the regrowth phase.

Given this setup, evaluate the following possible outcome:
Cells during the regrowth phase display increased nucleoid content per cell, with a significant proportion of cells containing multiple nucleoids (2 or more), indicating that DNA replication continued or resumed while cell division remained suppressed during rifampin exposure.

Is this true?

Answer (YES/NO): YES